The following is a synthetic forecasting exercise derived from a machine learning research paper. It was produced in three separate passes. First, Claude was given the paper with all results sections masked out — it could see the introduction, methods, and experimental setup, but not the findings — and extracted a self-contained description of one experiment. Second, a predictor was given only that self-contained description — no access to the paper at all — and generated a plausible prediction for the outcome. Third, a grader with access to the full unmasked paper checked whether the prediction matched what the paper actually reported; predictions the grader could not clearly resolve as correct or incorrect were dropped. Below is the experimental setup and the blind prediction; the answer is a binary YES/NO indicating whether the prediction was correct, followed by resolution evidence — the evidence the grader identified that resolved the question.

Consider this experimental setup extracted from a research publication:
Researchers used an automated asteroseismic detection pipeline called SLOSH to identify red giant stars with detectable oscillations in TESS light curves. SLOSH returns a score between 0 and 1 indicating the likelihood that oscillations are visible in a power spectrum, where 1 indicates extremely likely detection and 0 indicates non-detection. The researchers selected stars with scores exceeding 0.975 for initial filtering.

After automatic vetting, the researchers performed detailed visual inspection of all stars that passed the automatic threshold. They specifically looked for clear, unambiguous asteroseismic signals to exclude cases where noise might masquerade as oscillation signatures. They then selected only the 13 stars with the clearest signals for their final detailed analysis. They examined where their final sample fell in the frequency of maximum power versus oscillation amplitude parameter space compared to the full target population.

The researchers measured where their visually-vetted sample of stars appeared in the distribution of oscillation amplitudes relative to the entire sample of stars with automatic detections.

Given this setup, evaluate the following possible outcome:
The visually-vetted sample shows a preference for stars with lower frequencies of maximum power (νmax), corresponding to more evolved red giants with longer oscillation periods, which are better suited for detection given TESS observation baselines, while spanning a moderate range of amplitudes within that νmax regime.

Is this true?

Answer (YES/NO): NO